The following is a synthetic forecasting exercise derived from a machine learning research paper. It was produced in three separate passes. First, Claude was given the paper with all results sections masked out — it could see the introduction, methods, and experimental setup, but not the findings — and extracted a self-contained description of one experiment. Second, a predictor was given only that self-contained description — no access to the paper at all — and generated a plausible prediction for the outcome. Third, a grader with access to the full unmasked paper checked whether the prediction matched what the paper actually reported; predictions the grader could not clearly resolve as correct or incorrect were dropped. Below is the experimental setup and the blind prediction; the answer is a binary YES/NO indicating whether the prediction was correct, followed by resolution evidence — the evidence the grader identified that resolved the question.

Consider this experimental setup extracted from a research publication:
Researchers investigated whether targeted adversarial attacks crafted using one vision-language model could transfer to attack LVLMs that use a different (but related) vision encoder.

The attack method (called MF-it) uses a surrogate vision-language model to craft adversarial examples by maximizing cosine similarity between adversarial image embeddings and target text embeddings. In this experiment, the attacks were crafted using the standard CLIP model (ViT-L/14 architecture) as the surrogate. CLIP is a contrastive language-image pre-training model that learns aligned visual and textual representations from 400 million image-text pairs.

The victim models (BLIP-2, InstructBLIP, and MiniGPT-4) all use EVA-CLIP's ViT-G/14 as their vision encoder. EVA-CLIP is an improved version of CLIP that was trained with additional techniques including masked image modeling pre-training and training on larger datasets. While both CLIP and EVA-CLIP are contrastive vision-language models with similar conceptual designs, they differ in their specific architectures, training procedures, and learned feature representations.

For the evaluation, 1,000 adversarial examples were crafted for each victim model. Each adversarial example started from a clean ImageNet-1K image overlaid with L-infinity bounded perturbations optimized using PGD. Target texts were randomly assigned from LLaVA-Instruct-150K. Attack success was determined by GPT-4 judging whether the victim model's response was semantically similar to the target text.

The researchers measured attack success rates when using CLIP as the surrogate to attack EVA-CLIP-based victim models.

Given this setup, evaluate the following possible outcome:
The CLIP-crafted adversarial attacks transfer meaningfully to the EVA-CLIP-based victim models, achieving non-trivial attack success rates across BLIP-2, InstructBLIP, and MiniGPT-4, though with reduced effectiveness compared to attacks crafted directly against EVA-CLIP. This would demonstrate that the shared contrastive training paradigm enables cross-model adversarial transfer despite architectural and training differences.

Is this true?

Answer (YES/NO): NO